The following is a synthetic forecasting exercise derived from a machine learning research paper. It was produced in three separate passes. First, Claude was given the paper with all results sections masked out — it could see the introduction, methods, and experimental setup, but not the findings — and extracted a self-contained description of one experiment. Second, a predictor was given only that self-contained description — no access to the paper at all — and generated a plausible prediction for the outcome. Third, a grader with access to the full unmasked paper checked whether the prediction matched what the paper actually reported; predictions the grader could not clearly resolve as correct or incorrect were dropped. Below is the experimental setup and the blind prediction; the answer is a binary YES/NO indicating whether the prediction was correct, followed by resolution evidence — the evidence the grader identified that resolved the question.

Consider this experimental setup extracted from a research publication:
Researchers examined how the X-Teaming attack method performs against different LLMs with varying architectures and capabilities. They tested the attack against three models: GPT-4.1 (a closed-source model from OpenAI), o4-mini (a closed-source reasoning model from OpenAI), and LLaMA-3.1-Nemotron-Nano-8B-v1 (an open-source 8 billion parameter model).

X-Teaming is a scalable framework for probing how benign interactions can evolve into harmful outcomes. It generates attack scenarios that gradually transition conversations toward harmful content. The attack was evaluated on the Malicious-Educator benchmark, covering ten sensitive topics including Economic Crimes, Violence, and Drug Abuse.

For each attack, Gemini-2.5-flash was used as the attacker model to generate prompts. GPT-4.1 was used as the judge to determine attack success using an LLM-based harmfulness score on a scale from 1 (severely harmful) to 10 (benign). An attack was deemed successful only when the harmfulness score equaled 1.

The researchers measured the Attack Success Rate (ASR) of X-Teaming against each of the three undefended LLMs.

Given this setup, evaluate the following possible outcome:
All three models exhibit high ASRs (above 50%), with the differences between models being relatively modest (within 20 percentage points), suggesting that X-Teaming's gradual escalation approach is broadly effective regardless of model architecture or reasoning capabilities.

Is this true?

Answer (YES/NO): YES